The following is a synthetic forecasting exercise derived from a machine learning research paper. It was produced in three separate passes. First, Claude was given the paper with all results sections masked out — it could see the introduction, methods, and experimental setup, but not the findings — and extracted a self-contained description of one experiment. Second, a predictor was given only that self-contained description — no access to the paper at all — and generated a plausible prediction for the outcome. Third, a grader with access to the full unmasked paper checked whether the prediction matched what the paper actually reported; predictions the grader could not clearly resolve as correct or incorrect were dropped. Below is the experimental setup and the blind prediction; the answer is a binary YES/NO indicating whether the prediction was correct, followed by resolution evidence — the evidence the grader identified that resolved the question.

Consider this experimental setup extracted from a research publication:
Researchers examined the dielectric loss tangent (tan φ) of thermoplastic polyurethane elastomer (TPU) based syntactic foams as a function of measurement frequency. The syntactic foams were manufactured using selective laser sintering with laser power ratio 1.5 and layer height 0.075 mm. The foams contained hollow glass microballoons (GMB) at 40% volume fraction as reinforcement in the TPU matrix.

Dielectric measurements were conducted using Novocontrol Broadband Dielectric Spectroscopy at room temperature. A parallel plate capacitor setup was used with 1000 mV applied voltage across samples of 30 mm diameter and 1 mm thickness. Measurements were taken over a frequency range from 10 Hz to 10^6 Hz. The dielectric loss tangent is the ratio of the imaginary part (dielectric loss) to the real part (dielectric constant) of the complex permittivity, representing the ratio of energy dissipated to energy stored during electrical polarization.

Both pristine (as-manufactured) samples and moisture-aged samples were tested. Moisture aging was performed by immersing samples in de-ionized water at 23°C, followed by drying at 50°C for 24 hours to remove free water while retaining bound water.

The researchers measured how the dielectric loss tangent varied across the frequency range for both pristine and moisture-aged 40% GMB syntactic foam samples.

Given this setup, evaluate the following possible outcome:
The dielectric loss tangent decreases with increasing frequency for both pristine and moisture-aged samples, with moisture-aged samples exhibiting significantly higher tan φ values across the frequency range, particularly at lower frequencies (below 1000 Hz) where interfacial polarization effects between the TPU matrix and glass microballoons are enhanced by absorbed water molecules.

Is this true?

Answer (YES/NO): NO